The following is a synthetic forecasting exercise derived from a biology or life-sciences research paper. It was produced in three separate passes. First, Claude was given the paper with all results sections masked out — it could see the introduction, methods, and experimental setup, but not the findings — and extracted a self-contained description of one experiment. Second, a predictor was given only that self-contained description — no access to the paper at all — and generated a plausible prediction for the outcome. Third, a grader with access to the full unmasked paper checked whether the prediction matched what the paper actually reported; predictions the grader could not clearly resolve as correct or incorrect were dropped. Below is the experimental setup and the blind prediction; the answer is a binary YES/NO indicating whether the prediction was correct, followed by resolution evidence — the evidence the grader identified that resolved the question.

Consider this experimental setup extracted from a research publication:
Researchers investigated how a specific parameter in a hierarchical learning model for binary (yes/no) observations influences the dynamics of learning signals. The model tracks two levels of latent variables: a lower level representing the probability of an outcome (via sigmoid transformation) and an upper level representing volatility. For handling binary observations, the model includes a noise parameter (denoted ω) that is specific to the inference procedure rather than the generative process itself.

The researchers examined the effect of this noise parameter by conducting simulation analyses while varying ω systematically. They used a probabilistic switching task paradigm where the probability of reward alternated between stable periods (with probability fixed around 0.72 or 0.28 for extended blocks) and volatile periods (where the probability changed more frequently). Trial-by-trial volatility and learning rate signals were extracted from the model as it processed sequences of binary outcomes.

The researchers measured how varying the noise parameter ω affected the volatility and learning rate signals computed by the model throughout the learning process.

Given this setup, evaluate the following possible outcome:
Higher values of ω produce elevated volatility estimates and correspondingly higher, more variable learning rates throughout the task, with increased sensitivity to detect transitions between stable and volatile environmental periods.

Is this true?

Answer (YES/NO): NO